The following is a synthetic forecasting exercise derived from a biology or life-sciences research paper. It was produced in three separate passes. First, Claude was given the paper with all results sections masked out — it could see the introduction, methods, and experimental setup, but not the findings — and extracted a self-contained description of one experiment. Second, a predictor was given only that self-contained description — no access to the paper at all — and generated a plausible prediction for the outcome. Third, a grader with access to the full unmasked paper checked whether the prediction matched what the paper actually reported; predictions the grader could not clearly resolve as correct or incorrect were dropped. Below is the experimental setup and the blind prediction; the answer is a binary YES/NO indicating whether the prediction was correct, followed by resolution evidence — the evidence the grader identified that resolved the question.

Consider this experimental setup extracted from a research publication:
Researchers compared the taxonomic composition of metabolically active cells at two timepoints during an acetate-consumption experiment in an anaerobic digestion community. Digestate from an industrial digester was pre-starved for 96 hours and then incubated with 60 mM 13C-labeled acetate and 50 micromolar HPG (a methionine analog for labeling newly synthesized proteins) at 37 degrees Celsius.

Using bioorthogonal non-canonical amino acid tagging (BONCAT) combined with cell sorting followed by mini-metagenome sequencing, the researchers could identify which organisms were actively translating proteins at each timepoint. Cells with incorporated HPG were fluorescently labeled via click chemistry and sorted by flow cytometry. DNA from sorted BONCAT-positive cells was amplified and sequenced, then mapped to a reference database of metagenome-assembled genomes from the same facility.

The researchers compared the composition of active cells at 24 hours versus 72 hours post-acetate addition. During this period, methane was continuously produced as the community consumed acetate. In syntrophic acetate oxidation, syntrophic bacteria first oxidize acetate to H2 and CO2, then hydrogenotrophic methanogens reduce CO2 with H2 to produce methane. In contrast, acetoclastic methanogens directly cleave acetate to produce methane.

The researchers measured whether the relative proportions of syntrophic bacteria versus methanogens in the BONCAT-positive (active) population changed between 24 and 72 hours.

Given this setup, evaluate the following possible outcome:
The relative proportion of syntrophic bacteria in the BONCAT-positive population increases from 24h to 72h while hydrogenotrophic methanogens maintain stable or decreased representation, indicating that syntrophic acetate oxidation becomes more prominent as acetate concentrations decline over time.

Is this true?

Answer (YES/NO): NO